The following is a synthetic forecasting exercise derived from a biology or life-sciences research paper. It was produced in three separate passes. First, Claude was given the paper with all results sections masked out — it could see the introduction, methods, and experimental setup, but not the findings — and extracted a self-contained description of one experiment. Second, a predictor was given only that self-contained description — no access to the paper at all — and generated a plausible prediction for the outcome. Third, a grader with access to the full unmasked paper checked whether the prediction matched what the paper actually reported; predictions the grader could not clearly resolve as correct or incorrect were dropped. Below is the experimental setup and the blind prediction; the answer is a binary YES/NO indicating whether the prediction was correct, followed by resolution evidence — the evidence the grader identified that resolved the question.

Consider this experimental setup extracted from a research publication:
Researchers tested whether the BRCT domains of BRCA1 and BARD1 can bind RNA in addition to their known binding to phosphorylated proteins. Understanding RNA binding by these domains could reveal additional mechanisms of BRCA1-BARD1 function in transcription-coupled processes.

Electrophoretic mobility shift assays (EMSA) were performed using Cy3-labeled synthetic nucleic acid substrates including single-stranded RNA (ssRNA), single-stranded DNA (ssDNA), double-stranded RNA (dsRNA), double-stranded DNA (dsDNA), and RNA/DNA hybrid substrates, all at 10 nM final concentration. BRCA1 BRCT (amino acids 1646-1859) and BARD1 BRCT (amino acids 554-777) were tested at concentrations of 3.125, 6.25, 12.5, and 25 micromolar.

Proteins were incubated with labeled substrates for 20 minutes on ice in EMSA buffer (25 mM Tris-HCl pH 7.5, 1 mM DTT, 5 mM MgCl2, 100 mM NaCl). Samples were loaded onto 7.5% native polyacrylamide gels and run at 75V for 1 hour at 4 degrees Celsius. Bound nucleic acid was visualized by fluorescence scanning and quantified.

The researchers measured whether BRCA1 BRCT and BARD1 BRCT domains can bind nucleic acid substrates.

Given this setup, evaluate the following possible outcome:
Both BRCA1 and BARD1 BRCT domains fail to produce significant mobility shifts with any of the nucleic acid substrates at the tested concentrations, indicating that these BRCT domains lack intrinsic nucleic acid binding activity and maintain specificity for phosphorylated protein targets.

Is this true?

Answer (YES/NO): NO